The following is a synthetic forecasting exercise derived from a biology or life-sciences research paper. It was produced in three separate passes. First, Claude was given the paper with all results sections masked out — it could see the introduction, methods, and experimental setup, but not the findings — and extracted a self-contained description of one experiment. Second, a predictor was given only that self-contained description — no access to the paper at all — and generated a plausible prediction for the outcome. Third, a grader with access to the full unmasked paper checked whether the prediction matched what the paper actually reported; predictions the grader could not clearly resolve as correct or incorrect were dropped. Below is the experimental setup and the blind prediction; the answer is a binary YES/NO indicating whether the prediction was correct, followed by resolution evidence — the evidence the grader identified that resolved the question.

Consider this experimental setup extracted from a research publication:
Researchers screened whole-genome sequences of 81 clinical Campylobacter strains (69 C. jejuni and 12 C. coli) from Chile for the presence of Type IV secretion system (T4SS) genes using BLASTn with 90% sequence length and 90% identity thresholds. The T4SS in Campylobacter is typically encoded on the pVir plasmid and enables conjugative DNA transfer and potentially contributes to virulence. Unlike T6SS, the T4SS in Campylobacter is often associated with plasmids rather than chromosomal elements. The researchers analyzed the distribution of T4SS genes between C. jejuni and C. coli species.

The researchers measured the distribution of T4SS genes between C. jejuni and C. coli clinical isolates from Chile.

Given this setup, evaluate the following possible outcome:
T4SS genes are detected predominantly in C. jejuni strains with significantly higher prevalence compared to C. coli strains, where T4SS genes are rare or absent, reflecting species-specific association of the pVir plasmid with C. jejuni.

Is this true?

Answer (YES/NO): NO